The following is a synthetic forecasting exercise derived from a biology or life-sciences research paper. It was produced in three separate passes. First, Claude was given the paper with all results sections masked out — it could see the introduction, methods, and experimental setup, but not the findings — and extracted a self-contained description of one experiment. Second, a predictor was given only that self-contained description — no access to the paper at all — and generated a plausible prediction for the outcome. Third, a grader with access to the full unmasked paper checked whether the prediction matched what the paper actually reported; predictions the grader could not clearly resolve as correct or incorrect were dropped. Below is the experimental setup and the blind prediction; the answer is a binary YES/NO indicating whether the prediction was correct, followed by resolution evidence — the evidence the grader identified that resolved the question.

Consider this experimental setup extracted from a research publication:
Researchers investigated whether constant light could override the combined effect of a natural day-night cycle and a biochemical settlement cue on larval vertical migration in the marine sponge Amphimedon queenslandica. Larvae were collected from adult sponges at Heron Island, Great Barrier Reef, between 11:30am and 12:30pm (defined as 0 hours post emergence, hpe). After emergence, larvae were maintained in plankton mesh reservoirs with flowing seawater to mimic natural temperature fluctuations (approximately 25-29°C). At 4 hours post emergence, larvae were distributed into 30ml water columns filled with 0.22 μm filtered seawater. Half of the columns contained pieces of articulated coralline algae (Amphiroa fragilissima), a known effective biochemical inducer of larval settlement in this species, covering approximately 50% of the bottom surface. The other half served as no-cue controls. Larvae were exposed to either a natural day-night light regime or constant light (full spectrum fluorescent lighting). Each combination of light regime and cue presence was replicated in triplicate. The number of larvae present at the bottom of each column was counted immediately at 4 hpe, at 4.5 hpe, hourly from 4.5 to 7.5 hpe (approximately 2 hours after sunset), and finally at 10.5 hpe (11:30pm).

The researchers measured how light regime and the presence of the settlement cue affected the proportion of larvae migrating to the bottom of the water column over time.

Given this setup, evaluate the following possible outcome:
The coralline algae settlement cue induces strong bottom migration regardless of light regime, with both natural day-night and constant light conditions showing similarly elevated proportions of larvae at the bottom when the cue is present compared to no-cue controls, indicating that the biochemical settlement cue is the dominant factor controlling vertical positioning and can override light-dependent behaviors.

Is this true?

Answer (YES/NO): NO